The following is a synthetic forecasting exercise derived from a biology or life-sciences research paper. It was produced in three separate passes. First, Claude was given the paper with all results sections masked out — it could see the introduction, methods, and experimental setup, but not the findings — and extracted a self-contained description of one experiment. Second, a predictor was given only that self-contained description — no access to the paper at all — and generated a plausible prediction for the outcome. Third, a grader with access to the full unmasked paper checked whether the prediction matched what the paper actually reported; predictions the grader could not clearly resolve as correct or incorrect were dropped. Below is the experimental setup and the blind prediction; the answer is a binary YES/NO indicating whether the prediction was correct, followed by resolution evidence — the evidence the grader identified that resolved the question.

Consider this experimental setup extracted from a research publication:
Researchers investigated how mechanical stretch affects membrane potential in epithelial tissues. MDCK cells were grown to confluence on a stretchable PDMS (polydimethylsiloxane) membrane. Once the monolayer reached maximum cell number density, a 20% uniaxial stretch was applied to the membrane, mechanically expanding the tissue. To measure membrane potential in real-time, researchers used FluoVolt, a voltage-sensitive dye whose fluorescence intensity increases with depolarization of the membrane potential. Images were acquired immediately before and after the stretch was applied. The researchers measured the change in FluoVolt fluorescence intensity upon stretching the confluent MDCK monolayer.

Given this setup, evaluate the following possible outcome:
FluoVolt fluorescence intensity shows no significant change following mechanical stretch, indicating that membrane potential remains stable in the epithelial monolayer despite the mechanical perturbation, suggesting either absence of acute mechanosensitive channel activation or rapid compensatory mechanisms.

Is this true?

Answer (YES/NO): NO